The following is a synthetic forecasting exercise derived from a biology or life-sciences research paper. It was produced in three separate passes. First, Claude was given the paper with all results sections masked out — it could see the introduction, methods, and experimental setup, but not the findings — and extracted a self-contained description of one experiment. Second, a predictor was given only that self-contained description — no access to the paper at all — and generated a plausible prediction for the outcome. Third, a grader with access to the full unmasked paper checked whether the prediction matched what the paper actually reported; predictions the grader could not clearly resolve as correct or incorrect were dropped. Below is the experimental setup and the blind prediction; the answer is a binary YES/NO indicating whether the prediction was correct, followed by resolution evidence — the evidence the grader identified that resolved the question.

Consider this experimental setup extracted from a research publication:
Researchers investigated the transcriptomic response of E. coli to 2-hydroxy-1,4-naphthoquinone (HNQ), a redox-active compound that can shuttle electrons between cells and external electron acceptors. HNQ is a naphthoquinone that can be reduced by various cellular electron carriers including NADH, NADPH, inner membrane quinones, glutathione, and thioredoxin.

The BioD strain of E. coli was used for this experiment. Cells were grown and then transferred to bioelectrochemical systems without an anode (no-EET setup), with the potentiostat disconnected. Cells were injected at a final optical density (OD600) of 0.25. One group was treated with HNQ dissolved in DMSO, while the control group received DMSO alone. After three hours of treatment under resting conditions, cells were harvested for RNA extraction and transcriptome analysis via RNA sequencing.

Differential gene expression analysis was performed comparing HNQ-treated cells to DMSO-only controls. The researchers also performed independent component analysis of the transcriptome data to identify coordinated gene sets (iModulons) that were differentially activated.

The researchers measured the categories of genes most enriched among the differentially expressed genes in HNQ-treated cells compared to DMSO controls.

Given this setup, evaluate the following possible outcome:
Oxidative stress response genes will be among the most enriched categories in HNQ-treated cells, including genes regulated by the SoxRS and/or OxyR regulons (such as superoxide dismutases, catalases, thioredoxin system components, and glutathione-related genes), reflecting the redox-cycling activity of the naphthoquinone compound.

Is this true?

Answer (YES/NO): NO